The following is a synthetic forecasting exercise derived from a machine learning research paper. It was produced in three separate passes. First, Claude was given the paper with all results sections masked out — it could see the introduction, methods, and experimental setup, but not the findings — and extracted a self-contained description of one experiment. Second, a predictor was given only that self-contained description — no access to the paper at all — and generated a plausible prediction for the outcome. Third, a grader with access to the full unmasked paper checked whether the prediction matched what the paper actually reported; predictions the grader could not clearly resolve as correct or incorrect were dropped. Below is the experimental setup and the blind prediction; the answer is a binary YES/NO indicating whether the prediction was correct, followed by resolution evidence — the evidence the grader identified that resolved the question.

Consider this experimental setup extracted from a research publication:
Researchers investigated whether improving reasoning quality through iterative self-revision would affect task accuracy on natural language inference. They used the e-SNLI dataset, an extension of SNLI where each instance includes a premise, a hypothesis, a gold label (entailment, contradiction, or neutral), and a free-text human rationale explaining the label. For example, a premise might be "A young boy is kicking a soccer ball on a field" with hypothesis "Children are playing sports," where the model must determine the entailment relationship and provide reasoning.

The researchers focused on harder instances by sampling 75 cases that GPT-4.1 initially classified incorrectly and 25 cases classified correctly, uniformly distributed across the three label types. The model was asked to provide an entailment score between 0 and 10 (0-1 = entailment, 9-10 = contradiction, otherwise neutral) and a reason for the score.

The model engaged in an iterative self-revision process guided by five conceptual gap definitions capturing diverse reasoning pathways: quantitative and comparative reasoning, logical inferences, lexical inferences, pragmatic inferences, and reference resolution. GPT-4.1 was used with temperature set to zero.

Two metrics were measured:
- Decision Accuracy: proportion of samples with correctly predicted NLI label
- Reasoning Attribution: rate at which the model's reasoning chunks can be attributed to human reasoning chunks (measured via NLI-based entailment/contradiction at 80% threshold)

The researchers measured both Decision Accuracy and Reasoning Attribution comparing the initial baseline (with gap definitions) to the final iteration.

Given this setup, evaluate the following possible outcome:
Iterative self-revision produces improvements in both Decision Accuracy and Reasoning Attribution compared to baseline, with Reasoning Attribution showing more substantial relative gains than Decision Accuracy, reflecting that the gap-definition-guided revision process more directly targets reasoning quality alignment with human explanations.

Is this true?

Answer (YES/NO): NO